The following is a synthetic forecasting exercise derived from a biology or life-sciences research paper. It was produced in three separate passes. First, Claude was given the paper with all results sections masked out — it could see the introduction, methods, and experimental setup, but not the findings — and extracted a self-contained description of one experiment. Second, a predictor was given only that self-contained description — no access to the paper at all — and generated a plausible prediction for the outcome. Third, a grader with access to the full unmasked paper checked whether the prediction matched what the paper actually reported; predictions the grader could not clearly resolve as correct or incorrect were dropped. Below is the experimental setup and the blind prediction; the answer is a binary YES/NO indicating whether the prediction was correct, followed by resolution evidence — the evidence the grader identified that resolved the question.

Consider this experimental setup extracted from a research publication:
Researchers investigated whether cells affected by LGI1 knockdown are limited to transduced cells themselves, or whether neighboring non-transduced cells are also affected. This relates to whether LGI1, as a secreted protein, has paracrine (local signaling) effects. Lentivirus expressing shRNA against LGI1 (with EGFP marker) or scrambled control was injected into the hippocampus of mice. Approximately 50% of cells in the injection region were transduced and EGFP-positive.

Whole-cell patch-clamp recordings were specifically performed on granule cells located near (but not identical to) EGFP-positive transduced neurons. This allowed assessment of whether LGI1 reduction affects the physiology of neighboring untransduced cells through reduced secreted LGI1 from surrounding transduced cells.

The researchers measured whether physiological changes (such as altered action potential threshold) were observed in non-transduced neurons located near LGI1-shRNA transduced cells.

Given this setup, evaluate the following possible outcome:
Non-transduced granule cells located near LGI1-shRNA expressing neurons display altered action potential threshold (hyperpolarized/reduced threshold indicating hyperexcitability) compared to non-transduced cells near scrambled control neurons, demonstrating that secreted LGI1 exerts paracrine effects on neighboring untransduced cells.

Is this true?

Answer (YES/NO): YES